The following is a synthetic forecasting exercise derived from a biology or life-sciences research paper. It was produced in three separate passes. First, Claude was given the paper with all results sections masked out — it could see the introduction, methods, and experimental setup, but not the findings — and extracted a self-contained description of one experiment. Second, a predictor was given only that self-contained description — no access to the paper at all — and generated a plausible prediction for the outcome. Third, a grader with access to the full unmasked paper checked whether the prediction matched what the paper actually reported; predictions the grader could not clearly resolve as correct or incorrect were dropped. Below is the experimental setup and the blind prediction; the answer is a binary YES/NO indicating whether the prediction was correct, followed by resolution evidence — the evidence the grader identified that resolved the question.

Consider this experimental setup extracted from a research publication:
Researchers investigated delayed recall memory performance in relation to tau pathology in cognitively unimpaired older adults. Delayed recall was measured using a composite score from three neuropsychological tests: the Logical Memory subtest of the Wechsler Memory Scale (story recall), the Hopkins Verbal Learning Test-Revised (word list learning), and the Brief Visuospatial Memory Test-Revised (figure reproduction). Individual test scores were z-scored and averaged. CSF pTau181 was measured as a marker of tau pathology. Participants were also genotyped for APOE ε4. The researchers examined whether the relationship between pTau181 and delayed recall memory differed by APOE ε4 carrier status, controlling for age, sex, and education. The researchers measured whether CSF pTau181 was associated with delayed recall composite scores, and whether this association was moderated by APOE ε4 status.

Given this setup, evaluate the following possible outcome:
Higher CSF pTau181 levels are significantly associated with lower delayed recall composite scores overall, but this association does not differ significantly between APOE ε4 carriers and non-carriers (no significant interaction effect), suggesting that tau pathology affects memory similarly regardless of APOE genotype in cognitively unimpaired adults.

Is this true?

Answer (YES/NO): NO